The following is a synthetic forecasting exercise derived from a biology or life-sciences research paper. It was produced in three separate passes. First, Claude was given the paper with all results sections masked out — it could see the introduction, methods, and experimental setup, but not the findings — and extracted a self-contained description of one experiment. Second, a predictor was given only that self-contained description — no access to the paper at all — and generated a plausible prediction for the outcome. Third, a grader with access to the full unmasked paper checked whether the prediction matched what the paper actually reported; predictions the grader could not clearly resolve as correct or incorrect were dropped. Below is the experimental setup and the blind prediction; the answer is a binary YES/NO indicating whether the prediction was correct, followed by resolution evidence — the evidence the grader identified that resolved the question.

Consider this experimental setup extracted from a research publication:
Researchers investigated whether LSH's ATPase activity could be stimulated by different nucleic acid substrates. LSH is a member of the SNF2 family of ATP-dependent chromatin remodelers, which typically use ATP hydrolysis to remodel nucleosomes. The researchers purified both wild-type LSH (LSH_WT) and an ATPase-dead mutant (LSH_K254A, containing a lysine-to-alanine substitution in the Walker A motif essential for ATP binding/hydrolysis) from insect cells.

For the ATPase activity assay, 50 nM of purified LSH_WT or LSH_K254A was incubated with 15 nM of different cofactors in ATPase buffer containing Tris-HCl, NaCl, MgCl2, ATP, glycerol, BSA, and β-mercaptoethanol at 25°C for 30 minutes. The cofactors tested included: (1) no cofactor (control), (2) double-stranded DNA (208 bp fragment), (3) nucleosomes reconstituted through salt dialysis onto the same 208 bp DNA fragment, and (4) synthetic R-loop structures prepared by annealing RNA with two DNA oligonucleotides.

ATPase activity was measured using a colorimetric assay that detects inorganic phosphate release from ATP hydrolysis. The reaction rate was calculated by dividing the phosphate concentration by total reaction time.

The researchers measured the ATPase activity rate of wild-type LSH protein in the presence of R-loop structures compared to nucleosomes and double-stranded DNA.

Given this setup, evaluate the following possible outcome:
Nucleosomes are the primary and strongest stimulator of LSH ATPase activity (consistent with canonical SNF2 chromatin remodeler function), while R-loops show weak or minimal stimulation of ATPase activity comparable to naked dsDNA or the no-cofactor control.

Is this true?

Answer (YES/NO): NO